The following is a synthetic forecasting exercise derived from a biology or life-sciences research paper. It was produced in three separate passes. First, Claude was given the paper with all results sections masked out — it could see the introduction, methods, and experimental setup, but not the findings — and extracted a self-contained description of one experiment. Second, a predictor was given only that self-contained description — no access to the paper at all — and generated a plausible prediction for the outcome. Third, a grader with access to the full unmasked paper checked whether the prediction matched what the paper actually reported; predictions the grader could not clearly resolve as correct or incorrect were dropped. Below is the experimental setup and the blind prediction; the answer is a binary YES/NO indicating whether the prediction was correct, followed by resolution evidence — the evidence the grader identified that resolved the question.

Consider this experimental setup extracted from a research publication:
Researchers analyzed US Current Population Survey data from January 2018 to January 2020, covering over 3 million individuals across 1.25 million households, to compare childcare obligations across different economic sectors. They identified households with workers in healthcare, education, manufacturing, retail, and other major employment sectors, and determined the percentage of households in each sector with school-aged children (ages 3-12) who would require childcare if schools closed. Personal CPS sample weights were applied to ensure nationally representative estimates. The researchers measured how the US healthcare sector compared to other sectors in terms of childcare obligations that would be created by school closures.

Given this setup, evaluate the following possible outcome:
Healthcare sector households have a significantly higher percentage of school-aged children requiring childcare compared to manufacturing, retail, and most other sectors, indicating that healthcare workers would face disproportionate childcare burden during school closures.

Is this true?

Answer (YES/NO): YES